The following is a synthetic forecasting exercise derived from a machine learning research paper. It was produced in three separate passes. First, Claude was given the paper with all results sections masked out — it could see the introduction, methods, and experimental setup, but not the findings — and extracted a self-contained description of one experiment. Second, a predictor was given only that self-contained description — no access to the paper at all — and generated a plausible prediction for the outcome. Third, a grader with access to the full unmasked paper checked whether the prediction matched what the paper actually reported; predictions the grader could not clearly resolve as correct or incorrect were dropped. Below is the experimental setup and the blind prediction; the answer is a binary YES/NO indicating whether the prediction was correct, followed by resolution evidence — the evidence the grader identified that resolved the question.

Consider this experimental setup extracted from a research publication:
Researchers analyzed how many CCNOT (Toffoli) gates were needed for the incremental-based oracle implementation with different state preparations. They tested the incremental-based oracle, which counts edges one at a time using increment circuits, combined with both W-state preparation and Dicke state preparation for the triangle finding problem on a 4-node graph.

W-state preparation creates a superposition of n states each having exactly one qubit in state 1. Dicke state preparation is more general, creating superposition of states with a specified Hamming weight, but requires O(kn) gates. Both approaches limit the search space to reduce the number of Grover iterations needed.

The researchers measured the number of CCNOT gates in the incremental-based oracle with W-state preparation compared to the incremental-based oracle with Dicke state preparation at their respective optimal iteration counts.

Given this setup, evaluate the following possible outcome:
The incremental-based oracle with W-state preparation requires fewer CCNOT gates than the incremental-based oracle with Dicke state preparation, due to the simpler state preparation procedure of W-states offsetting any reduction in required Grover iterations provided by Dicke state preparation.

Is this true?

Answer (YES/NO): YES